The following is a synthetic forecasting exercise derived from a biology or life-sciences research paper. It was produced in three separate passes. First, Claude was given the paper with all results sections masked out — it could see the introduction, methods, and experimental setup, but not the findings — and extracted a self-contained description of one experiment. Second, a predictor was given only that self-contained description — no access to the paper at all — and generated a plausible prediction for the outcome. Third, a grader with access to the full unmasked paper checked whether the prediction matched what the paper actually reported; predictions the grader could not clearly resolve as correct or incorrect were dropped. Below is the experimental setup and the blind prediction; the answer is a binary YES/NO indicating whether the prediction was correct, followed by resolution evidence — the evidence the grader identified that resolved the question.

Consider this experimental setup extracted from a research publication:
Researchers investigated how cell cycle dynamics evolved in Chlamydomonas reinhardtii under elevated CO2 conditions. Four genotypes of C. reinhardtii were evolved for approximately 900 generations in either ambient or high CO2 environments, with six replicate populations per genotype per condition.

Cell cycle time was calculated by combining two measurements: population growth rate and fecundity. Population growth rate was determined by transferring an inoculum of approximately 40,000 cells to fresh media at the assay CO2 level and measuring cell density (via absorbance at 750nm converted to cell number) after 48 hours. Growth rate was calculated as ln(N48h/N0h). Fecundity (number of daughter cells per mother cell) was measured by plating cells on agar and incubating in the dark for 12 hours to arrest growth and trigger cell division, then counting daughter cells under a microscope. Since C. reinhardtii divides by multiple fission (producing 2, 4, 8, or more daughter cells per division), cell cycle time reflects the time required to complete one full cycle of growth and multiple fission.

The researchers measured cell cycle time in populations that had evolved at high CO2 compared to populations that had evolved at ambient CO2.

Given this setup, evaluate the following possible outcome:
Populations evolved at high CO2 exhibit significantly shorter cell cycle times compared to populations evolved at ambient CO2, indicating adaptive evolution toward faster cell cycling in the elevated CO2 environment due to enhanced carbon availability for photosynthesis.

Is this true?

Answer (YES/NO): NO